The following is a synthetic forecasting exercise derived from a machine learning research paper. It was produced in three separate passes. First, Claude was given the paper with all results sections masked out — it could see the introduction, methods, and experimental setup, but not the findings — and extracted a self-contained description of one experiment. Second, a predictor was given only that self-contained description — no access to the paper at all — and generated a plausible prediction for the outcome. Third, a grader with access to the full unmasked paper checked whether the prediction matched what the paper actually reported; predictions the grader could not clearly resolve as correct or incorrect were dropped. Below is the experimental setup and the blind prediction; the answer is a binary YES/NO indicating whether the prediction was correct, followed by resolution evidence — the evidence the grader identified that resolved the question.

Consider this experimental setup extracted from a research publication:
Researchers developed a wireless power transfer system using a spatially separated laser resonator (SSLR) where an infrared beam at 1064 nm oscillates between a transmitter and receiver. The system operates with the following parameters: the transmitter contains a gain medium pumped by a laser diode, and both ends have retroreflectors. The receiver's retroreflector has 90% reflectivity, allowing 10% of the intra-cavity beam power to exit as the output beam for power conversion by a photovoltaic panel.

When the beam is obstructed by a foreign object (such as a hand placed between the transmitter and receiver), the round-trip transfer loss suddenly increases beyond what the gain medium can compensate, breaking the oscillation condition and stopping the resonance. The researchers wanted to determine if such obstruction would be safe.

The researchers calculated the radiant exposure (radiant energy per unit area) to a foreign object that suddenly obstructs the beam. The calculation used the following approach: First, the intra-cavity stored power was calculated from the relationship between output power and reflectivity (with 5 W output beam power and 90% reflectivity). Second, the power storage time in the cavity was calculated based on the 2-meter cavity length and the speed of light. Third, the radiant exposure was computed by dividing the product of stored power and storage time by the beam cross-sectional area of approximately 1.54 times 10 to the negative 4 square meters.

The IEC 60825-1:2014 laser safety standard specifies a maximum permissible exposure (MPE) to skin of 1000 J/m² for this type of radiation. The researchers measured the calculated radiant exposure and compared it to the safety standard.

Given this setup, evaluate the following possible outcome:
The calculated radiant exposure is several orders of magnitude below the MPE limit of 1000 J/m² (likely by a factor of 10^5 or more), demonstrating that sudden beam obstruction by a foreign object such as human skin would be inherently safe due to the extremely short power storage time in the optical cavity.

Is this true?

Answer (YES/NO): YES